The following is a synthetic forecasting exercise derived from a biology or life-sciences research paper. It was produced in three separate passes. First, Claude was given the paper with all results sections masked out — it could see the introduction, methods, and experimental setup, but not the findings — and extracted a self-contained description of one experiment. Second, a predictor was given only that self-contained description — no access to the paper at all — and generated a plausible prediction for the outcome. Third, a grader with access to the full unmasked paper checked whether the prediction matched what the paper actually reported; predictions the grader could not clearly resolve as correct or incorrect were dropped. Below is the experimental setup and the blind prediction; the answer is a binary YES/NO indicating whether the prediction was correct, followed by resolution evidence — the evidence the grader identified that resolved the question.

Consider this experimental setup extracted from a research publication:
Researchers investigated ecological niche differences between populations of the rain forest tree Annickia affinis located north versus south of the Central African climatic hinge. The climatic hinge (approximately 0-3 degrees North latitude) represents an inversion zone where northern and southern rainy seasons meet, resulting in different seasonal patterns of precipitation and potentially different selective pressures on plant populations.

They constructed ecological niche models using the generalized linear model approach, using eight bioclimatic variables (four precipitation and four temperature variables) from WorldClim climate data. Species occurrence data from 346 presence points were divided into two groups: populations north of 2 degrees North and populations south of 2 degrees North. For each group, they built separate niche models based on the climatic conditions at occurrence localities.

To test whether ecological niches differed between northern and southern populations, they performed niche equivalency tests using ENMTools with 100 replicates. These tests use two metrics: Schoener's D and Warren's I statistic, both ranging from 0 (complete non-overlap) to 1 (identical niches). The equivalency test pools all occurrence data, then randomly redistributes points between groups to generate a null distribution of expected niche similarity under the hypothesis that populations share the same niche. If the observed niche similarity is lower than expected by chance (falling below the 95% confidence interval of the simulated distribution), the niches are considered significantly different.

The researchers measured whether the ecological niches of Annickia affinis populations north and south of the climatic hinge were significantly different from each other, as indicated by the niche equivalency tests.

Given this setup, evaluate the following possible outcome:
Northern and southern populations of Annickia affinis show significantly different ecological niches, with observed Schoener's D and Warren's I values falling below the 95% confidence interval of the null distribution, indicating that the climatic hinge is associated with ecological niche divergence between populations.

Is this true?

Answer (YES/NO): YES